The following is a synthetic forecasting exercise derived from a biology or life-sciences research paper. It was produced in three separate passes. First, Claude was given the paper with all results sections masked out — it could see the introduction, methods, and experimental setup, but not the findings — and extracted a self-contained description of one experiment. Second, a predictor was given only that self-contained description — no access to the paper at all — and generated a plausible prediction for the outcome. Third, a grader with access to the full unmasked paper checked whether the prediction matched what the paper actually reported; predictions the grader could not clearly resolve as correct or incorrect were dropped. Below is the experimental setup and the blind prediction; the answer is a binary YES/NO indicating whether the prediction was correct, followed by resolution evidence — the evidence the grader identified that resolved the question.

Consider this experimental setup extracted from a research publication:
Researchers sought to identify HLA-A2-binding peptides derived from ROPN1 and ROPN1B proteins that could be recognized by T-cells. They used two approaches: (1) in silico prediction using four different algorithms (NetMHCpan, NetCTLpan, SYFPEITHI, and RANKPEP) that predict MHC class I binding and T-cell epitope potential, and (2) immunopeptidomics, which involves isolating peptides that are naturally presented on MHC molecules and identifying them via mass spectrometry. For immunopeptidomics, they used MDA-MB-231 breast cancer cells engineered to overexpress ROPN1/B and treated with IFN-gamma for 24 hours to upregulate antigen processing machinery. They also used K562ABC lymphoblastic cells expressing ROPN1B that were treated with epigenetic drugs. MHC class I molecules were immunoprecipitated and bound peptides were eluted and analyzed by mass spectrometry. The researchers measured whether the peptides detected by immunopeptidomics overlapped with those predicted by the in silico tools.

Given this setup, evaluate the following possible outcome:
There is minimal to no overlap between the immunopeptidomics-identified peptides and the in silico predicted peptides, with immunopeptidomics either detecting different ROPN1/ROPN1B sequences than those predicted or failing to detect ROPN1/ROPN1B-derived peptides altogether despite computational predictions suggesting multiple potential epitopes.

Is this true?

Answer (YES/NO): YES